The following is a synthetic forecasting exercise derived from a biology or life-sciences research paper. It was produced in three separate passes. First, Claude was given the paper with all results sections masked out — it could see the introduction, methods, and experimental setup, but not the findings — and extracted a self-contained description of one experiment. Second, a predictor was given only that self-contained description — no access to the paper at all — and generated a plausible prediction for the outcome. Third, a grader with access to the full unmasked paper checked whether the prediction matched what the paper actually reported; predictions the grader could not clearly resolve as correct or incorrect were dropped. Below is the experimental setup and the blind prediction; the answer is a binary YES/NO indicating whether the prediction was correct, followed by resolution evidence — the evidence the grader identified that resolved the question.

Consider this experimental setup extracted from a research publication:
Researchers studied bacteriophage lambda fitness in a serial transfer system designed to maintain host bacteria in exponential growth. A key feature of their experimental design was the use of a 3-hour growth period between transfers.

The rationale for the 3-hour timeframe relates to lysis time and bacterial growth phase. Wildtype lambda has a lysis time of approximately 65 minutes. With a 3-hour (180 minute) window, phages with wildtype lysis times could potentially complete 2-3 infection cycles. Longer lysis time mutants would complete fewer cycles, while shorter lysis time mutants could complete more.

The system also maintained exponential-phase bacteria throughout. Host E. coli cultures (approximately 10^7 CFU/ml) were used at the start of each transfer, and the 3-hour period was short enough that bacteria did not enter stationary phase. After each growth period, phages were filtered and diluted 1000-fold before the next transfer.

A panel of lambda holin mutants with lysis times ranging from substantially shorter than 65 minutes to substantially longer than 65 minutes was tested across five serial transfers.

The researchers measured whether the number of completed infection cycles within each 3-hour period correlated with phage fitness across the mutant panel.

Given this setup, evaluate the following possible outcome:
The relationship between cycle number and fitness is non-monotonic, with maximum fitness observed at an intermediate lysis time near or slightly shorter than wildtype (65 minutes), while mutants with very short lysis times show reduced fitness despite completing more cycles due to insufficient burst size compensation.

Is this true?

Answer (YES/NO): NO